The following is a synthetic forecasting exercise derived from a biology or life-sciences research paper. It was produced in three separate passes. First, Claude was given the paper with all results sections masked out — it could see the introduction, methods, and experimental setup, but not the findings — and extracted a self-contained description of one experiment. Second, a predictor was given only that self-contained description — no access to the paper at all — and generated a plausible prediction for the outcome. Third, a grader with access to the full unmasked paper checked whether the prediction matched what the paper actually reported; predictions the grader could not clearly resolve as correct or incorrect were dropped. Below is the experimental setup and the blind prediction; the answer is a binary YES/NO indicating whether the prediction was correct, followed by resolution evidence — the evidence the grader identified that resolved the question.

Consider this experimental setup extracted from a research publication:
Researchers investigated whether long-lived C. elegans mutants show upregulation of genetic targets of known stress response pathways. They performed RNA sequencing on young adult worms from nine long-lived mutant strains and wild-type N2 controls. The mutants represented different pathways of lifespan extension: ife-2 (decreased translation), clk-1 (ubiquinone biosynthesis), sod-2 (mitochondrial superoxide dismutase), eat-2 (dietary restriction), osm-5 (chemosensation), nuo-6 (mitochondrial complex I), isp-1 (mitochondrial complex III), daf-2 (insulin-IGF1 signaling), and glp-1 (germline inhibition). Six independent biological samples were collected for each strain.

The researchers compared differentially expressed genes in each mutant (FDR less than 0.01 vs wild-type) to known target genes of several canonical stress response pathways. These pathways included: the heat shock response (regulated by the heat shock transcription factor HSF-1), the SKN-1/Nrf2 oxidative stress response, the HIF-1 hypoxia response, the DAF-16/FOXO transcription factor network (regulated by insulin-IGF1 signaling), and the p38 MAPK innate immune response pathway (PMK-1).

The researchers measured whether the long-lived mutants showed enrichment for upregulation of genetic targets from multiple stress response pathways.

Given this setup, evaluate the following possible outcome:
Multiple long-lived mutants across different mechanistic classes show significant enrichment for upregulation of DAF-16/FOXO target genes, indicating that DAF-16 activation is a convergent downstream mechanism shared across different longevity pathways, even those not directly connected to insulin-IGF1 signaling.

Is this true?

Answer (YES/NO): YES